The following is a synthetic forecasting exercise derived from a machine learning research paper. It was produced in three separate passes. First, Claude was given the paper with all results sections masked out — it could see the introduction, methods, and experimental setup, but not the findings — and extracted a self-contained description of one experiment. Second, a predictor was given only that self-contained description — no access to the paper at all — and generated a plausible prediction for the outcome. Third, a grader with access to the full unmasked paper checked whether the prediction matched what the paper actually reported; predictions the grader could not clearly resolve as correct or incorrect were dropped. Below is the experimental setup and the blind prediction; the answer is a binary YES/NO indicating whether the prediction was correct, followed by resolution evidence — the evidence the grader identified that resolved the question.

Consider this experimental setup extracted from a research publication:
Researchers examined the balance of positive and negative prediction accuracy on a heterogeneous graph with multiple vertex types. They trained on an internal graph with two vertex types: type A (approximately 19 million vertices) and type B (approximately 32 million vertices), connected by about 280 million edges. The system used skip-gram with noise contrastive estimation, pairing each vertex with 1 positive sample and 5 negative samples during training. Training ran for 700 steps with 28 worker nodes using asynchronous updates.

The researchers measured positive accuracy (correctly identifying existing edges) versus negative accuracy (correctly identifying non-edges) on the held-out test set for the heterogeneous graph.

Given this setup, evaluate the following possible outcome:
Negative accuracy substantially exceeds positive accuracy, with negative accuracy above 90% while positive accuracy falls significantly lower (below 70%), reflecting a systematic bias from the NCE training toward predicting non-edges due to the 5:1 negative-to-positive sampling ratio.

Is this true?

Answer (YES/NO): NO